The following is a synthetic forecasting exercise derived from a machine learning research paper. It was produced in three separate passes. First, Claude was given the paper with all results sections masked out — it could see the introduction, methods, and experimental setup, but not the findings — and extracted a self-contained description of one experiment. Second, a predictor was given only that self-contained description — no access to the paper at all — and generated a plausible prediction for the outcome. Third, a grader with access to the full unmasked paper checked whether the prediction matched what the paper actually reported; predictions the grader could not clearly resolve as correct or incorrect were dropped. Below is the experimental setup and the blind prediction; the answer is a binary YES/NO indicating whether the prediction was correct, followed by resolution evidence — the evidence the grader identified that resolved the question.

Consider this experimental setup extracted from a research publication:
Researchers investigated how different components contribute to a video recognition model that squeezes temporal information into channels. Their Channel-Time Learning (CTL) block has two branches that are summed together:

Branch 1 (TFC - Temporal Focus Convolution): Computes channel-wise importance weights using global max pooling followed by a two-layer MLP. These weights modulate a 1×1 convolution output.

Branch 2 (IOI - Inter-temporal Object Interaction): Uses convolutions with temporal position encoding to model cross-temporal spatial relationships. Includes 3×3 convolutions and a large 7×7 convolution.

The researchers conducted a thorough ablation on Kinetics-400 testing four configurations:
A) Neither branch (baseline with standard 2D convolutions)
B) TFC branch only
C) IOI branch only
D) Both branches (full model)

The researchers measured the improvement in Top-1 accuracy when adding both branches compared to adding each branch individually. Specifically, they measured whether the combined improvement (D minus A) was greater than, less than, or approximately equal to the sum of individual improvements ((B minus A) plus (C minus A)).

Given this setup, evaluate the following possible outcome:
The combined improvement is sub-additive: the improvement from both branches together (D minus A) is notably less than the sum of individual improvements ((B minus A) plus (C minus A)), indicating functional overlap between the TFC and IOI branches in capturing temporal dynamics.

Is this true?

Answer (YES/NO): NO